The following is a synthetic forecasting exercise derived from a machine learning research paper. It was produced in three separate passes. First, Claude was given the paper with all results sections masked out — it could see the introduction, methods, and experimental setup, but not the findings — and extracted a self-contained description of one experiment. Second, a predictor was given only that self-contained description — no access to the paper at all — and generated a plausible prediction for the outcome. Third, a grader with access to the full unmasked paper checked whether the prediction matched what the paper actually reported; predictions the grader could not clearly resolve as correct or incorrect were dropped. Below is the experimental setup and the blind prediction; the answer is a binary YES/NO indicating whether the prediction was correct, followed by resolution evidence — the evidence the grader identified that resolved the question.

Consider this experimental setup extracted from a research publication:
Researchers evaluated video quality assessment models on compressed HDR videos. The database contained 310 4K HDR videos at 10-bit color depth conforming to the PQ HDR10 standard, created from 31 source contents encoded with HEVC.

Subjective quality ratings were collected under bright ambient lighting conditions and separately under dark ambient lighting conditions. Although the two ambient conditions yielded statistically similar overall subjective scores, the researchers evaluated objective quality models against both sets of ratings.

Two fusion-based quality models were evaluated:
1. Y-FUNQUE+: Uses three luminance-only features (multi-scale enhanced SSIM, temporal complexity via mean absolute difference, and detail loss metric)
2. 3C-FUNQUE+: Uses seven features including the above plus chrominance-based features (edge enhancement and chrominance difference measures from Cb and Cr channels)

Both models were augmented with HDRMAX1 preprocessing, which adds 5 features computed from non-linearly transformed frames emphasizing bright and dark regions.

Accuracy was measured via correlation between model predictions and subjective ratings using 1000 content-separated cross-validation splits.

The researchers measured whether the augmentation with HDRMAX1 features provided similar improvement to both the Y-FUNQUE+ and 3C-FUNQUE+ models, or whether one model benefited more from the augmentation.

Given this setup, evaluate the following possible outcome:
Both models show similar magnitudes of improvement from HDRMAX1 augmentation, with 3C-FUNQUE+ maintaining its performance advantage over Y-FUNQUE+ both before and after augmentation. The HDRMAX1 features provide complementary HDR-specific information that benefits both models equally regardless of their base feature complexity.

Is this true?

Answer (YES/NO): NO